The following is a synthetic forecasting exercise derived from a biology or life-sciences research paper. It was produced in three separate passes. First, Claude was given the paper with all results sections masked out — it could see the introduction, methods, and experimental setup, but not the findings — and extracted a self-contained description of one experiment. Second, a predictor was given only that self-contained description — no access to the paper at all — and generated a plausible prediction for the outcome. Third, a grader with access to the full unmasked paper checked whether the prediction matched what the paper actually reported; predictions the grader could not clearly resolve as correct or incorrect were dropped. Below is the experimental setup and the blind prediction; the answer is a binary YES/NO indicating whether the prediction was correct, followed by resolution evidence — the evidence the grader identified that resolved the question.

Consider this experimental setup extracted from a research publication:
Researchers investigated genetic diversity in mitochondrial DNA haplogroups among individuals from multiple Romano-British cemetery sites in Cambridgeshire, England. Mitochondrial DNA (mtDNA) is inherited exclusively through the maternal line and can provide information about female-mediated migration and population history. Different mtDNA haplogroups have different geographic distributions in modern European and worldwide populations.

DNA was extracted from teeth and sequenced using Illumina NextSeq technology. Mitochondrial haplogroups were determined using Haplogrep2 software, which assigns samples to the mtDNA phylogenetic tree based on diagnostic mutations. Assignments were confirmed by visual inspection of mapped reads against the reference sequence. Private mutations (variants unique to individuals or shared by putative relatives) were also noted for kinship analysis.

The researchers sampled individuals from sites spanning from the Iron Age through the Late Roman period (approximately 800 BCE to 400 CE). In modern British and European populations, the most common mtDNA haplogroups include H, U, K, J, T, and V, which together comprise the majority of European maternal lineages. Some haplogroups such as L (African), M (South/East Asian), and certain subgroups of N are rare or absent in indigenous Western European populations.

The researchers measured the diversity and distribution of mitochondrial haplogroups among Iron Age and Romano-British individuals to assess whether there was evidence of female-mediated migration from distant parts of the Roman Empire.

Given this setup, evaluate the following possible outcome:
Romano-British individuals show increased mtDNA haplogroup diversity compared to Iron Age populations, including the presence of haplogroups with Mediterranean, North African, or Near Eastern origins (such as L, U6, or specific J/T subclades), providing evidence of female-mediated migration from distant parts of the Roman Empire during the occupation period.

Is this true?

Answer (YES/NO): NO